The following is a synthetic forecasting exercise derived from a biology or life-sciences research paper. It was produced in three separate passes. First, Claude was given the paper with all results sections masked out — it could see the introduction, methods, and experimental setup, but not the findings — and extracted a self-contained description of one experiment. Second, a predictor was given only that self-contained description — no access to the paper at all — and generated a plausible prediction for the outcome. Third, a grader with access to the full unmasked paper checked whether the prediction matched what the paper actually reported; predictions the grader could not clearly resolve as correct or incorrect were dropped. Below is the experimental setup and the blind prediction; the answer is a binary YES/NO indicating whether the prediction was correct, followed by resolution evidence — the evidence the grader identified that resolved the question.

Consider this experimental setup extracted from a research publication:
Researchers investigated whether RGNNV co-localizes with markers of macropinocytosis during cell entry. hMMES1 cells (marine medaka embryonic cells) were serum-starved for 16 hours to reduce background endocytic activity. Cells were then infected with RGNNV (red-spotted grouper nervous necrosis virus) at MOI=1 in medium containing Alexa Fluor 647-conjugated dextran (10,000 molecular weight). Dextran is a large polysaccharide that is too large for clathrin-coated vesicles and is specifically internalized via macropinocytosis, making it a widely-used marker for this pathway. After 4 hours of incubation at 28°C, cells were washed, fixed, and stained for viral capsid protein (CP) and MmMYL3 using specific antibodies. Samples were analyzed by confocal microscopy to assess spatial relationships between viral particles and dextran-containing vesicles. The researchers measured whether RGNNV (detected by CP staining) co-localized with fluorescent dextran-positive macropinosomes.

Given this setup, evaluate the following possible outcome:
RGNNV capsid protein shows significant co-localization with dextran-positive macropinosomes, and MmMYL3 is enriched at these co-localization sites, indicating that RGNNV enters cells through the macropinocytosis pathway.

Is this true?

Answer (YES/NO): YES